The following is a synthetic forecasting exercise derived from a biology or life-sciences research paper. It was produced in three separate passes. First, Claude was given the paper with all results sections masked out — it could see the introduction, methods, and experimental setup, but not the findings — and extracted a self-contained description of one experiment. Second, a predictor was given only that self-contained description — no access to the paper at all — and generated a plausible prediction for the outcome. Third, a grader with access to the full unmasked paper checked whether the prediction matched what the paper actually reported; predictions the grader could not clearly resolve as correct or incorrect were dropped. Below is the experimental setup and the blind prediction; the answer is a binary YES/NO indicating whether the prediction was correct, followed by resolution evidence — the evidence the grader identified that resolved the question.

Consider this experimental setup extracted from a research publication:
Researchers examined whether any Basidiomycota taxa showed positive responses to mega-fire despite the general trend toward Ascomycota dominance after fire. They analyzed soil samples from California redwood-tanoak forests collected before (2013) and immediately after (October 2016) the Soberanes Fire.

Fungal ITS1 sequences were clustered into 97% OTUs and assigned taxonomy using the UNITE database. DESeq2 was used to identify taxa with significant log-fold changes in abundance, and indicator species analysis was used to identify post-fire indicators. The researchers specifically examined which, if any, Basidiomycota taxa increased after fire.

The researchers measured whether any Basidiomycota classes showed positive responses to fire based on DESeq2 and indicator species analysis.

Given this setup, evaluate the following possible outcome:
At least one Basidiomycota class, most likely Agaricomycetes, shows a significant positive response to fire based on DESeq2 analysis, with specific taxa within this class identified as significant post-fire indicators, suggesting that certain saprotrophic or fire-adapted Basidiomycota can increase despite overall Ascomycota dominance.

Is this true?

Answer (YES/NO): NO